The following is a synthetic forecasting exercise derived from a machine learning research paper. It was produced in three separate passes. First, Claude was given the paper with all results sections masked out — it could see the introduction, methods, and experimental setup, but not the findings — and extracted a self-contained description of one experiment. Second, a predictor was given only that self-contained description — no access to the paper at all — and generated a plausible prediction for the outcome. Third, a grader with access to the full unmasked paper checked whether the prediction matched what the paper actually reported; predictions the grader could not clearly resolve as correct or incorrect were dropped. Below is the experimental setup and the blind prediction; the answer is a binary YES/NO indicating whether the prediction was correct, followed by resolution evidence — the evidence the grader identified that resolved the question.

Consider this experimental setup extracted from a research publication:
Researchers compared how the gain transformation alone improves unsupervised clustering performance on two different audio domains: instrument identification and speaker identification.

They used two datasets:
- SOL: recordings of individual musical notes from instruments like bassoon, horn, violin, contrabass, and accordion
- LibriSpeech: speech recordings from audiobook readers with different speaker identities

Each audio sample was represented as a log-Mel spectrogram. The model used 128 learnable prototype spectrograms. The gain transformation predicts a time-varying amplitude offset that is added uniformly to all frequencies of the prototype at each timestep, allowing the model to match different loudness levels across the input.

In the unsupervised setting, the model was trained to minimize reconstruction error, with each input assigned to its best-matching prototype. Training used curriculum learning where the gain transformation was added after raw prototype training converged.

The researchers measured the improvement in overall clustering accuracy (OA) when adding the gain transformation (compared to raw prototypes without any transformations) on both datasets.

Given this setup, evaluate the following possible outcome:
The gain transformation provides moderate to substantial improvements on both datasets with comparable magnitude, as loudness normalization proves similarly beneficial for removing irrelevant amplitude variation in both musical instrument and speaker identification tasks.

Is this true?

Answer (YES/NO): NO